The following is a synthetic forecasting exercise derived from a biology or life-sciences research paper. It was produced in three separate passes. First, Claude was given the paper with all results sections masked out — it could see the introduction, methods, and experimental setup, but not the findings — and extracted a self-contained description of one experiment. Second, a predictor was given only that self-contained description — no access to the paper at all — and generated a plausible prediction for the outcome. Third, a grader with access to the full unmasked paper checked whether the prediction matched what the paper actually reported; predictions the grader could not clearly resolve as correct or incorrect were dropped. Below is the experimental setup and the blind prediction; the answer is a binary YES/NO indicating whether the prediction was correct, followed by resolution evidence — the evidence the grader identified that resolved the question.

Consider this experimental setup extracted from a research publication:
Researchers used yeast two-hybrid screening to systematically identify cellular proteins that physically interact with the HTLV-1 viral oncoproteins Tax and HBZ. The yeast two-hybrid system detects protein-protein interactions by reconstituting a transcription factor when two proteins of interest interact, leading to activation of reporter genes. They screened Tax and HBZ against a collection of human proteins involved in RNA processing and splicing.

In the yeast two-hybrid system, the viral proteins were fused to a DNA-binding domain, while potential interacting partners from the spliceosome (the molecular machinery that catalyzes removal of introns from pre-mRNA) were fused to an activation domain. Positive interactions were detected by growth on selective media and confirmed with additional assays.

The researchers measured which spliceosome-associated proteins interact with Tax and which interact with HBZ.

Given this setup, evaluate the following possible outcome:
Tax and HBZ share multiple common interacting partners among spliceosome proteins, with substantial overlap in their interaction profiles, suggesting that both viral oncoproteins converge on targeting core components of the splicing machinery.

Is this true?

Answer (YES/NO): YES